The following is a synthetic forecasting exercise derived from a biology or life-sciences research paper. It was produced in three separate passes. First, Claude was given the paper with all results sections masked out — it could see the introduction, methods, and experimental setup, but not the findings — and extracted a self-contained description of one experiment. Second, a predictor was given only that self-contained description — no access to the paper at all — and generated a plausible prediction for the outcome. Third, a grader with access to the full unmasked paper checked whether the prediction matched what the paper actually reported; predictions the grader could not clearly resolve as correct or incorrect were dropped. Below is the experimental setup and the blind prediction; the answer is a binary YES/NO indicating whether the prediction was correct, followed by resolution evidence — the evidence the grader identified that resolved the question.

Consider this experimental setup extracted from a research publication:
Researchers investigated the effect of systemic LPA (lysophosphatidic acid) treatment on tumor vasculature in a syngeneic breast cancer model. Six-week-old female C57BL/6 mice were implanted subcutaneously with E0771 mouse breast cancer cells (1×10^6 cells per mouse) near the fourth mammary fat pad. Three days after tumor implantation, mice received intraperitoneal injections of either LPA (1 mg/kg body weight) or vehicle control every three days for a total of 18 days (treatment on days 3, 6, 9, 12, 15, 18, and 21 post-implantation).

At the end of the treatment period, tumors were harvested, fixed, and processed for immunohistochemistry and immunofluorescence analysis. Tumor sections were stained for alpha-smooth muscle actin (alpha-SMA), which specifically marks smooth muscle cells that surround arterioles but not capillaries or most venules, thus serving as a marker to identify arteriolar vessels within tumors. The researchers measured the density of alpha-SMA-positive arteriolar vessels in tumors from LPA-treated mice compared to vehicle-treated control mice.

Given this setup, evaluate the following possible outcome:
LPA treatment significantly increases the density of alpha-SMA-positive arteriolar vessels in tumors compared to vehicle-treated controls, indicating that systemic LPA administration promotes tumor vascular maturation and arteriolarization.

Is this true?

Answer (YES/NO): YES